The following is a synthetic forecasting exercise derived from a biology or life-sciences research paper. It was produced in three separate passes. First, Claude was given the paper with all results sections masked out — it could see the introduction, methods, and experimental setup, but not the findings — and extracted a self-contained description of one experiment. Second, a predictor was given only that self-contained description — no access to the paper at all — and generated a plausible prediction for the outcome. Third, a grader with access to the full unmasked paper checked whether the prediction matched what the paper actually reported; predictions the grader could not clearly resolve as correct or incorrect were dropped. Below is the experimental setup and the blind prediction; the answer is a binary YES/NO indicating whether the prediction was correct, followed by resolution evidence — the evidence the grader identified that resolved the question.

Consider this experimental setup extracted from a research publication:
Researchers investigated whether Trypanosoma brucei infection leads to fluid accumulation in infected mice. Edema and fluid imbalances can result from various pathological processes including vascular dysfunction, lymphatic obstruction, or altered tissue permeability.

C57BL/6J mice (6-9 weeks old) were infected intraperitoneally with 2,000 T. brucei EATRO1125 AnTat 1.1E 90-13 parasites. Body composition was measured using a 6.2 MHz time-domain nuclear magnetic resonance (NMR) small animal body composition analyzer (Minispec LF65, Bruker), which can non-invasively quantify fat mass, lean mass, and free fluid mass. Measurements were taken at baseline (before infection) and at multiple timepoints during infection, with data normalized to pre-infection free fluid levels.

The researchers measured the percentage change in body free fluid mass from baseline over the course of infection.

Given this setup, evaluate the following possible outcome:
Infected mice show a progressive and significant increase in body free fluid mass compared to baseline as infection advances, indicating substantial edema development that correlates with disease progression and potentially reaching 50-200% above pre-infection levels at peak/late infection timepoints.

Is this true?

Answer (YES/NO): YES